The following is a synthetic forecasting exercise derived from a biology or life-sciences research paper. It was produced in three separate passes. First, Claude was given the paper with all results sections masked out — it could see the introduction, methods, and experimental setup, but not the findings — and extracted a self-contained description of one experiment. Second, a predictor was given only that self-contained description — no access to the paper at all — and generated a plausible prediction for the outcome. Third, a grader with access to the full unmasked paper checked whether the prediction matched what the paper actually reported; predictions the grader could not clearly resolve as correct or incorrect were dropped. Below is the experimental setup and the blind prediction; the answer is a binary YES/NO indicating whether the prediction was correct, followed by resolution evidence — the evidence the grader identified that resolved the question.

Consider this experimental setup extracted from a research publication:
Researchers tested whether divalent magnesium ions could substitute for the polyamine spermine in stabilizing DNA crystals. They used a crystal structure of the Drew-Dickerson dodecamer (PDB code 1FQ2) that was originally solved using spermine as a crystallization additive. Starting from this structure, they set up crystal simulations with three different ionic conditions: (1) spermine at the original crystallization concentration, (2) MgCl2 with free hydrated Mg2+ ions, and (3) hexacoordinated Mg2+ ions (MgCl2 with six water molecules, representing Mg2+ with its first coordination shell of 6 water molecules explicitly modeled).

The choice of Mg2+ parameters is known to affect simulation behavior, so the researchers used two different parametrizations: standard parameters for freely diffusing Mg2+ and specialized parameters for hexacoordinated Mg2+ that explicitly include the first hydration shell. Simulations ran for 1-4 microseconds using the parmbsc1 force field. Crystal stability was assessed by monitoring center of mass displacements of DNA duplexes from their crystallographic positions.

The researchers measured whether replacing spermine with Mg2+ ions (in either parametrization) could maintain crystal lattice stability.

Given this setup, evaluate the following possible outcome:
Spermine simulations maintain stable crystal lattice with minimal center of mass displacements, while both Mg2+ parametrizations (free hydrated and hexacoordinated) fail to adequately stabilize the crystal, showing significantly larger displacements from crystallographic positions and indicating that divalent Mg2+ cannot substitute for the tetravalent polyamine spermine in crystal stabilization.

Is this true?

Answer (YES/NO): YES